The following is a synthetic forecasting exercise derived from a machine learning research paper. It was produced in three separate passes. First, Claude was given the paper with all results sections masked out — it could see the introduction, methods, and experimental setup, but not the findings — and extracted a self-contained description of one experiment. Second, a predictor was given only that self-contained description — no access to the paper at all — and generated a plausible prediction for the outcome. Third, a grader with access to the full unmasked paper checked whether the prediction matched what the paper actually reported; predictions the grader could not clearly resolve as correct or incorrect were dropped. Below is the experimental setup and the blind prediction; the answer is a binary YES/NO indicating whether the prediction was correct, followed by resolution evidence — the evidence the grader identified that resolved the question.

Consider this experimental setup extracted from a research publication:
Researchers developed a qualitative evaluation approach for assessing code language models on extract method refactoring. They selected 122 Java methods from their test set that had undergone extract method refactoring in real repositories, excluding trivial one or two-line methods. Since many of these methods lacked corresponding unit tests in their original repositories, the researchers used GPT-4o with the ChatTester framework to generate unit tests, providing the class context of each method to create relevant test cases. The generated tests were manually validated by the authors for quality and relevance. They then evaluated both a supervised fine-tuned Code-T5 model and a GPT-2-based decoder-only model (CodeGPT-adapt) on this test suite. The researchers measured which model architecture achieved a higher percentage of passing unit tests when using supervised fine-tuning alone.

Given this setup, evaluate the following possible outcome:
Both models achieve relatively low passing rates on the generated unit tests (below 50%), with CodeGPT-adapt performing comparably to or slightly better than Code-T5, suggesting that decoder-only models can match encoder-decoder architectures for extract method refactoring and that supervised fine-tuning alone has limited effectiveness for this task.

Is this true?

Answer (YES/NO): NO